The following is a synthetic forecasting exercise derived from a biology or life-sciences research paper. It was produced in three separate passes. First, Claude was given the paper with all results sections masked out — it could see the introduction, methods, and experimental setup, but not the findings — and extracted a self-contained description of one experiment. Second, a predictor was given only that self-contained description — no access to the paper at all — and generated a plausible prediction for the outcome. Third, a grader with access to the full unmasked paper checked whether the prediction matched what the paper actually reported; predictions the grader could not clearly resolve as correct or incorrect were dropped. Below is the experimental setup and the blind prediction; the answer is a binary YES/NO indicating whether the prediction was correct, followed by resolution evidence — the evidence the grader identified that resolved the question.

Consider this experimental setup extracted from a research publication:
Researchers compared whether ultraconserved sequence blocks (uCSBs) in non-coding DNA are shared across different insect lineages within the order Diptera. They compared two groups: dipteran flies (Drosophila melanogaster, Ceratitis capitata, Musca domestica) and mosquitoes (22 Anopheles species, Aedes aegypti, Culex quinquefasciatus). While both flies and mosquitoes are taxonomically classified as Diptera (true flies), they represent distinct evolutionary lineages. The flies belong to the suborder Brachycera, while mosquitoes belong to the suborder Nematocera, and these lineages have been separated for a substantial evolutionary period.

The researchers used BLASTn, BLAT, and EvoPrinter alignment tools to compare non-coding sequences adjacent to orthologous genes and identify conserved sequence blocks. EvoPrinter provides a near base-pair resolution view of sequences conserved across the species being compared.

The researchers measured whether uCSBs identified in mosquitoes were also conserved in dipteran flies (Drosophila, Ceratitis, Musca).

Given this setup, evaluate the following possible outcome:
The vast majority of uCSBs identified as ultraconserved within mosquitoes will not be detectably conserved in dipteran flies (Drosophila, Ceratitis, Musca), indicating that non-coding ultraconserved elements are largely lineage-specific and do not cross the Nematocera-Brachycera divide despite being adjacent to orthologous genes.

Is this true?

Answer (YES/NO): YES